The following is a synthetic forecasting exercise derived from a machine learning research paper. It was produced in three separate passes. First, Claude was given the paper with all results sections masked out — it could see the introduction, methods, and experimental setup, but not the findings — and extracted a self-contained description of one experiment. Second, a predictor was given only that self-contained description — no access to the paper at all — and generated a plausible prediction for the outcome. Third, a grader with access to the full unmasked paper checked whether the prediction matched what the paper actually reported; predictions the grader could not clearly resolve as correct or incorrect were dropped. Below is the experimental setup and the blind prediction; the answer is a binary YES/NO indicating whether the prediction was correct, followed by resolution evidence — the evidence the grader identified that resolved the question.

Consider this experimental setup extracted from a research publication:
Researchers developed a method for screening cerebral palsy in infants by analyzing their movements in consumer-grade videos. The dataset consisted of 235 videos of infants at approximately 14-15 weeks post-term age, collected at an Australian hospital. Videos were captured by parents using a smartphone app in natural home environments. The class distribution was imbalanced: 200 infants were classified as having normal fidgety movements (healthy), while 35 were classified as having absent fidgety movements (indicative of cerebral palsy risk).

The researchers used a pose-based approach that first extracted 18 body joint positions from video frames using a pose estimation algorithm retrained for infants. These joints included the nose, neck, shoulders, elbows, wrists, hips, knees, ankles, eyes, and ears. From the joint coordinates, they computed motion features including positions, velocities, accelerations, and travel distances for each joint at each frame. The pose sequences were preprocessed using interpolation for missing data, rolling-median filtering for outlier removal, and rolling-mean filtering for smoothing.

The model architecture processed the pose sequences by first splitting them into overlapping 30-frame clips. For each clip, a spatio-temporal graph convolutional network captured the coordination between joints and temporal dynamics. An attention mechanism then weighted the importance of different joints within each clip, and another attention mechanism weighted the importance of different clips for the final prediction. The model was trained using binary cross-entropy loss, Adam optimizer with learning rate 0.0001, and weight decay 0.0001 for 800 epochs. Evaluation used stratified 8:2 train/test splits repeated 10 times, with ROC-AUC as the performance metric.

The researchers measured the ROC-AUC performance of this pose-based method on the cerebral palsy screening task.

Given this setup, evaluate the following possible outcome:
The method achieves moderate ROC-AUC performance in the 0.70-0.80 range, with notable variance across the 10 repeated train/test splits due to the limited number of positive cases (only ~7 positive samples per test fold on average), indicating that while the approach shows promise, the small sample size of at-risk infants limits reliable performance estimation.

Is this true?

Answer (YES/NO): NO